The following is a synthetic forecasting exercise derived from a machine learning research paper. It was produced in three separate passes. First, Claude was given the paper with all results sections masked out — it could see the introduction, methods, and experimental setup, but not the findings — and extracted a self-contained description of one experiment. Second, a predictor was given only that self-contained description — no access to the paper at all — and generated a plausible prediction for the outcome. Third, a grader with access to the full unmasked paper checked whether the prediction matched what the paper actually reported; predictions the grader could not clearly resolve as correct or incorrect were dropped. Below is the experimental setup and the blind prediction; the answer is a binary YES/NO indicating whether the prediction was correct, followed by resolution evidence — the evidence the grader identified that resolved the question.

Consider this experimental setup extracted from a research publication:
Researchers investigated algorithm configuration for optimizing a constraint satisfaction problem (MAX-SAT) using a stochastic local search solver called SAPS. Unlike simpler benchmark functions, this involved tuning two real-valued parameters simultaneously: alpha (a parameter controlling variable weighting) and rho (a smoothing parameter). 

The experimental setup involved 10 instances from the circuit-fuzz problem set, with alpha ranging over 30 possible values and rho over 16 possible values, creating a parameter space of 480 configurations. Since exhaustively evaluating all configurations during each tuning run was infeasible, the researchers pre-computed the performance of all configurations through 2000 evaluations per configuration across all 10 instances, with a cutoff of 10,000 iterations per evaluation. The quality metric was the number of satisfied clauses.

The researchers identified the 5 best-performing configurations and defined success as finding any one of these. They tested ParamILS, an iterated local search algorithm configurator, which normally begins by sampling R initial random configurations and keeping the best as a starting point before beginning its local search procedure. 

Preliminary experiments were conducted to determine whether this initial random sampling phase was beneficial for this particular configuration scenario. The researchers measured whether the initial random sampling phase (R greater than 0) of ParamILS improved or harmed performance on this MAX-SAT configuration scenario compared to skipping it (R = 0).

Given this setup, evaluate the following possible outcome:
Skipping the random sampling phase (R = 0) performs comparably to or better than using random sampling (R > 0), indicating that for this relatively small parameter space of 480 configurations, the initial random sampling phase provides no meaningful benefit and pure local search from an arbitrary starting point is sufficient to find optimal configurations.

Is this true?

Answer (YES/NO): YES